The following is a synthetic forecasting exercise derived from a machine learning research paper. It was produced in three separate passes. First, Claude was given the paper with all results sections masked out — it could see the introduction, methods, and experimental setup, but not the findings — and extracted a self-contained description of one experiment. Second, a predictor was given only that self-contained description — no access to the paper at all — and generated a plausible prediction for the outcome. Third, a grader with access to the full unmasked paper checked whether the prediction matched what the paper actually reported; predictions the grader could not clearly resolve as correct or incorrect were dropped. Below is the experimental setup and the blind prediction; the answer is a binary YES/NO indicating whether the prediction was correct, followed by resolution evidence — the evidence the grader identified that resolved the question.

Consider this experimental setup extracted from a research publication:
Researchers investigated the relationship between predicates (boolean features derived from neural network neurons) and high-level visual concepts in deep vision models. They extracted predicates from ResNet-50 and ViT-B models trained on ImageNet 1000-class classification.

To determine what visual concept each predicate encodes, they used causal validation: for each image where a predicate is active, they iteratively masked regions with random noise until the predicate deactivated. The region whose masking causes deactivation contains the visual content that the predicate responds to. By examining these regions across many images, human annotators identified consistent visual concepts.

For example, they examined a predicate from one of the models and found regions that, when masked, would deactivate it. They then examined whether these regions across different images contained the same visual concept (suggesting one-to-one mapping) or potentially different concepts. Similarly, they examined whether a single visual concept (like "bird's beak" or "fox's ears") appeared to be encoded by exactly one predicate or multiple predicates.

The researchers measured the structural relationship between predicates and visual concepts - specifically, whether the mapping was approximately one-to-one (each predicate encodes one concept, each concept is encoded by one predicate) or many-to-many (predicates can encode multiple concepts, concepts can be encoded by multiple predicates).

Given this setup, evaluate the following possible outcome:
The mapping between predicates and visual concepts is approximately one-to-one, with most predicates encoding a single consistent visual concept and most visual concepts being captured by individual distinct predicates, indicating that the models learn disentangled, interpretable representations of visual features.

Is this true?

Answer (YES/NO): NO